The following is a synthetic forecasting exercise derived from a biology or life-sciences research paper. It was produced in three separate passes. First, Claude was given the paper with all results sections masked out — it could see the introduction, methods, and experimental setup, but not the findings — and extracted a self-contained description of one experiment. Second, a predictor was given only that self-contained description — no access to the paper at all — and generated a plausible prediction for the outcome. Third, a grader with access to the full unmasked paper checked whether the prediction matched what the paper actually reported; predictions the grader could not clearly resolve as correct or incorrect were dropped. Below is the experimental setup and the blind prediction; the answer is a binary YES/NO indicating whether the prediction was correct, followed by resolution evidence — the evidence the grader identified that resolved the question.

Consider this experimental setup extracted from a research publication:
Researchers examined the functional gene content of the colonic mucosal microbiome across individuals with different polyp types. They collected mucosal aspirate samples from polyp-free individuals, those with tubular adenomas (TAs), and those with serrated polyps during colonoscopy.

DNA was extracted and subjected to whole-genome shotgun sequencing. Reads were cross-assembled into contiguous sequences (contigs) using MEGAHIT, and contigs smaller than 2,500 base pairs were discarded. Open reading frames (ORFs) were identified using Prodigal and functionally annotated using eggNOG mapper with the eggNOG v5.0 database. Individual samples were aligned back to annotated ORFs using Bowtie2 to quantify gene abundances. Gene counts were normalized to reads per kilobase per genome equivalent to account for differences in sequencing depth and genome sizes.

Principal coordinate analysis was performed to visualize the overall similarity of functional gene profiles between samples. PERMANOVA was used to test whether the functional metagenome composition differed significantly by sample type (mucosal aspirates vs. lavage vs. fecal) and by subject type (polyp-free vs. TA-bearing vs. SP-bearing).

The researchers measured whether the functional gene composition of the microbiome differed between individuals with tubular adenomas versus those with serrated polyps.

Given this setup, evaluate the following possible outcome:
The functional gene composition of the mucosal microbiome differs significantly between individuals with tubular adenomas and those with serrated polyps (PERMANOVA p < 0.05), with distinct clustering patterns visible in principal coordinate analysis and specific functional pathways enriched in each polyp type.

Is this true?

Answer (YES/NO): NO